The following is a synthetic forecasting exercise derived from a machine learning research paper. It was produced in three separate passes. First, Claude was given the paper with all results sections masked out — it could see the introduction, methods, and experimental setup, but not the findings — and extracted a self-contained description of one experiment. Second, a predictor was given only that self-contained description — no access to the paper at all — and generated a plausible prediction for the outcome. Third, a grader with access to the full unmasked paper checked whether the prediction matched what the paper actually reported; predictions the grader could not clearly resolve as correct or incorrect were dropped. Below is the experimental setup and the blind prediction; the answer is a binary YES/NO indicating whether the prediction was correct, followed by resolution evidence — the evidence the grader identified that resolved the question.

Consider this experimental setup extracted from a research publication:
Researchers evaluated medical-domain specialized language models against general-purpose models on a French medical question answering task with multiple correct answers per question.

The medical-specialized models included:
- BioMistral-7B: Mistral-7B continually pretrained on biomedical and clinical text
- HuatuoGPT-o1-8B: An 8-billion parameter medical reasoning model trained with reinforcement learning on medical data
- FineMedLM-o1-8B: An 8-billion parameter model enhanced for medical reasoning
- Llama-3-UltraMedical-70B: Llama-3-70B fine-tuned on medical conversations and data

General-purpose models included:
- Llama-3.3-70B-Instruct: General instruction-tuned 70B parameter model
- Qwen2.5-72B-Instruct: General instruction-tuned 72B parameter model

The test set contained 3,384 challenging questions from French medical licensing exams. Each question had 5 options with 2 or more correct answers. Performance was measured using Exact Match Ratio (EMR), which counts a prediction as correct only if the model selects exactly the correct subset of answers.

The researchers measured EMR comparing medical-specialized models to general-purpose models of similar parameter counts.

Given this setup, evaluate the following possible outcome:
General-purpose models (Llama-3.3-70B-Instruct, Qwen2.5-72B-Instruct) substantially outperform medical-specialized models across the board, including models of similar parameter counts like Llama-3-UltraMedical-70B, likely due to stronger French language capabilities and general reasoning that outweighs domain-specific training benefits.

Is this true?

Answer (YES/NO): NO